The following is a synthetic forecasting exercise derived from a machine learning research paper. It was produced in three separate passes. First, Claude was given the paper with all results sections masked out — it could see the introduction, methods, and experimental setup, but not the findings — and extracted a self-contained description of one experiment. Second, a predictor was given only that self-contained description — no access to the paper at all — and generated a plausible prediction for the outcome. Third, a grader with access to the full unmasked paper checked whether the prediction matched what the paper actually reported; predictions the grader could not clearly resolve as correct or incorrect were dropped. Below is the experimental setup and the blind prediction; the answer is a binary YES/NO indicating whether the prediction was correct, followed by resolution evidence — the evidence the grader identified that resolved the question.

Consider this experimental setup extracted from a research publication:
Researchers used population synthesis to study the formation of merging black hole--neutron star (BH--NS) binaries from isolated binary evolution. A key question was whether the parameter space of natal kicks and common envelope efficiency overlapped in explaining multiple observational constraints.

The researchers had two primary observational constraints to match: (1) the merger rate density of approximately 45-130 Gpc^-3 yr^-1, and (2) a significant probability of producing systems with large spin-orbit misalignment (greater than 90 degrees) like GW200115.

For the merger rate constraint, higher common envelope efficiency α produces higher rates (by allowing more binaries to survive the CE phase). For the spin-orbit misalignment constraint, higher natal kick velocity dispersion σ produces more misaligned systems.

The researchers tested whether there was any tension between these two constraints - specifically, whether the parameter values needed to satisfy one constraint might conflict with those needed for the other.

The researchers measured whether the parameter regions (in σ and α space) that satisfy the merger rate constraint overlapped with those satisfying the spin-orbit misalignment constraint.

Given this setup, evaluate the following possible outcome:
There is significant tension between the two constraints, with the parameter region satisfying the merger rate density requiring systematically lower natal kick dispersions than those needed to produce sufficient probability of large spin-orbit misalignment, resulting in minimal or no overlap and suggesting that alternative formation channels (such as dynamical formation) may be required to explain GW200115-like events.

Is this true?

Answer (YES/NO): NO